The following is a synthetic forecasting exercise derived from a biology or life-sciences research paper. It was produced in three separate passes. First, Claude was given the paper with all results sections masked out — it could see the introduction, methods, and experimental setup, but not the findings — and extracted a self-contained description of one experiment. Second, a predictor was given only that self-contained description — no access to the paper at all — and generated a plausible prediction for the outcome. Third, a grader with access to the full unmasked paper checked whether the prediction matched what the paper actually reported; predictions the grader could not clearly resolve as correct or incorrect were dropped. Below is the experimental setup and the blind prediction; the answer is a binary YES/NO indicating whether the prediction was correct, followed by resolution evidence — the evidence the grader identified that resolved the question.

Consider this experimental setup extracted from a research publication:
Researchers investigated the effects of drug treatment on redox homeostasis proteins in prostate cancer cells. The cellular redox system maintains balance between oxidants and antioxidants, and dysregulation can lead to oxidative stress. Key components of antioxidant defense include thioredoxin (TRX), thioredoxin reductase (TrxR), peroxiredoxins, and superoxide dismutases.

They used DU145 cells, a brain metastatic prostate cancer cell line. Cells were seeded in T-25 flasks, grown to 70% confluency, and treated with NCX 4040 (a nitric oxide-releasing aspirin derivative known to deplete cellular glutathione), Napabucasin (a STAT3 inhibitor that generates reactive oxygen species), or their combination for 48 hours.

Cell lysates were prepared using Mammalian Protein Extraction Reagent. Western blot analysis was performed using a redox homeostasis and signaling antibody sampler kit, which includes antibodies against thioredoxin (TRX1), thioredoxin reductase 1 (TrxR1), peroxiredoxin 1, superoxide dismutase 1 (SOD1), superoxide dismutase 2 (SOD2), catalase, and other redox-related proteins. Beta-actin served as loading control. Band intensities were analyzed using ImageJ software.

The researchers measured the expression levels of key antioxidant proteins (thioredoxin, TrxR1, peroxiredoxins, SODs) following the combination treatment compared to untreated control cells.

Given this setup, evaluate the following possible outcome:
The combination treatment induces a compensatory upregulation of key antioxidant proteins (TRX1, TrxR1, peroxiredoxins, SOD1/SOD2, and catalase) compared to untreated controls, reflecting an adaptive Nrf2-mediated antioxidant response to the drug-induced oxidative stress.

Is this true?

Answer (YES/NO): NO